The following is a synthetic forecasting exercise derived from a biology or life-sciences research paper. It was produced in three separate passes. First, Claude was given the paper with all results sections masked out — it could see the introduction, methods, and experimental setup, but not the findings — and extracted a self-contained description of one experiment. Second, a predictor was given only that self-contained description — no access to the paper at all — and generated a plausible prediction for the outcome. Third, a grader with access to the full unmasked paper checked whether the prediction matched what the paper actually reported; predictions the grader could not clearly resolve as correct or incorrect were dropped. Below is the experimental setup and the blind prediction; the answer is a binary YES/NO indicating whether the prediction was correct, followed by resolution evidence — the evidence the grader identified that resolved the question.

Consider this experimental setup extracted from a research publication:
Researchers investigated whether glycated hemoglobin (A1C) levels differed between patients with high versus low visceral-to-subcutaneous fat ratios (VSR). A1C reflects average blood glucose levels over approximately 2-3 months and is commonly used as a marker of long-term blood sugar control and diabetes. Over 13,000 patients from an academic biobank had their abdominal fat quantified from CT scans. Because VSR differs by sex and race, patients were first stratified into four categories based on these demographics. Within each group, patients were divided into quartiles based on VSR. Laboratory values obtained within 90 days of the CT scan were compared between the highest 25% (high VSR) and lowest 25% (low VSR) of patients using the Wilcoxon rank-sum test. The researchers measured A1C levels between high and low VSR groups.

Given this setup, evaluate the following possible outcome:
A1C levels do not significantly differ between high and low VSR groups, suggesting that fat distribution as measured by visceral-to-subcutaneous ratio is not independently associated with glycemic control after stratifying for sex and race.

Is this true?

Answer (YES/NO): NO